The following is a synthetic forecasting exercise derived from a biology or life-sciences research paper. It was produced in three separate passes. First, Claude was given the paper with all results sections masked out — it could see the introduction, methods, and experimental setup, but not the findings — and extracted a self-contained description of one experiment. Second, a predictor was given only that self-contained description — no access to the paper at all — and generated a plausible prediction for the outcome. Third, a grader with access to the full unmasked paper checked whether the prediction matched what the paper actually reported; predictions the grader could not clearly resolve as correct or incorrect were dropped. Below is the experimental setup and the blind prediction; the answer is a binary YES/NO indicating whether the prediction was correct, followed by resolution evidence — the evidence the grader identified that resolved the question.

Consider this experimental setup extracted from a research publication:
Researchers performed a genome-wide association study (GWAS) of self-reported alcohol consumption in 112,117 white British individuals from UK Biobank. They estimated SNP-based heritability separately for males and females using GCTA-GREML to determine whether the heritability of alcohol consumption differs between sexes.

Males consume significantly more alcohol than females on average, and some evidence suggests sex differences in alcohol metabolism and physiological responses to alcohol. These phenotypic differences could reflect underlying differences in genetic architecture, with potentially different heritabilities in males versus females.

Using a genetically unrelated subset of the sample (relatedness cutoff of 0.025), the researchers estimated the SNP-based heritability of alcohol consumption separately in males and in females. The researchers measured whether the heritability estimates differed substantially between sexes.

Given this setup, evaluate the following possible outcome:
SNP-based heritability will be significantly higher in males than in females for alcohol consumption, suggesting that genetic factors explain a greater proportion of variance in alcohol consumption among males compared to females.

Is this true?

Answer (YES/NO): YES